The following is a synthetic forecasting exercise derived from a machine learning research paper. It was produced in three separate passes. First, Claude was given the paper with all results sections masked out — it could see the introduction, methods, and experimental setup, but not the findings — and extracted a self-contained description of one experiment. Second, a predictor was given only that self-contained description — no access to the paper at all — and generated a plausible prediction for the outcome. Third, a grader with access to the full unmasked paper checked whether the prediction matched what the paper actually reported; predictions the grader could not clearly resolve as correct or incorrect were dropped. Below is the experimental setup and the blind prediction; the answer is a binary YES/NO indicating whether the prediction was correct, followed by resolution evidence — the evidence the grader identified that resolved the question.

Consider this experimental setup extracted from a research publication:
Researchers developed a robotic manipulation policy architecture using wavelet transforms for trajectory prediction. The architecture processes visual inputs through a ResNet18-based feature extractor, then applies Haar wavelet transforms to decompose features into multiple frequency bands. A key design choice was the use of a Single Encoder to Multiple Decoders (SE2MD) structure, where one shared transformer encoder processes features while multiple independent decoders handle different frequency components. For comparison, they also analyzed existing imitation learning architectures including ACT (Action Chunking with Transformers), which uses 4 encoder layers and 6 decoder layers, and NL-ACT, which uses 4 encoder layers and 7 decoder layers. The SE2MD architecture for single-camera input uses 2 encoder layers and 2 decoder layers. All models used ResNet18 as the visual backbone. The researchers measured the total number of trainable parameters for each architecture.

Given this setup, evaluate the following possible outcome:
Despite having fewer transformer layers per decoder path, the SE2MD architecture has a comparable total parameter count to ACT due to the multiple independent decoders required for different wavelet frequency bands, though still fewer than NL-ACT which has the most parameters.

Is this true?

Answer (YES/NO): NO